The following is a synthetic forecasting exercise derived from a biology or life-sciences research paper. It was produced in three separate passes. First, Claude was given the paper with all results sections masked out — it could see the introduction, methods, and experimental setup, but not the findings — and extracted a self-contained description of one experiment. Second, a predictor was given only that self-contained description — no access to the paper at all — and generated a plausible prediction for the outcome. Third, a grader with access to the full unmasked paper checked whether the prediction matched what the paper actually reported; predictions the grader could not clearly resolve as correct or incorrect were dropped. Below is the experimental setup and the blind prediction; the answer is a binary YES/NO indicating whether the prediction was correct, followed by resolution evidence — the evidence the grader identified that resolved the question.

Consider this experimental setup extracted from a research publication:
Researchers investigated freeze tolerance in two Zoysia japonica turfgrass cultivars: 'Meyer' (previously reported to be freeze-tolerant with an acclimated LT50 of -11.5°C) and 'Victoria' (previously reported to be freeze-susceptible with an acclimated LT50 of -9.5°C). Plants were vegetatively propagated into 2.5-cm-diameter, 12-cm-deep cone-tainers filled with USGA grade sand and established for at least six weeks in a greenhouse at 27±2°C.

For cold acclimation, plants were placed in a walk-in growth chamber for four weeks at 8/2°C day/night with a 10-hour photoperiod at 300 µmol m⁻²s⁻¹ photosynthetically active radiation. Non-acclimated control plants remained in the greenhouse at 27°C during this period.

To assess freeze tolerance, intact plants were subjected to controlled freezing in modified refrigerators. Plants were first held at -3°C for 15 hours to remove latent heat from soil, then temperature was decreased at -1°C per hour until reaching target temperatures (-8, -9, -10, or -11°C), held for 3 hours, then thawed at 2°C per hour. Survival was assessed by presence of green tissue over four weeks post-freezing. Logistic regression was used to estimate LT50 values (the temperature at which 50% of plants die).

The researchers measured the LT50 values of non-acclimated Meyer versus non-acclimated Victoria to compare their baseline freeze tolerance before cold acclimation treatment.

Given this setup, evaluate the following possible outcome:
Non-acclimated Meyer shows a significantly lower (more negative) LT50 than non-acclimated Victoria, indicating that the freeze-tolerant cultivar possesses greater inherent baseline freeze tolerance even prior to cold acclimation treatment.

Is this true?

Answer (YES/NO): NO